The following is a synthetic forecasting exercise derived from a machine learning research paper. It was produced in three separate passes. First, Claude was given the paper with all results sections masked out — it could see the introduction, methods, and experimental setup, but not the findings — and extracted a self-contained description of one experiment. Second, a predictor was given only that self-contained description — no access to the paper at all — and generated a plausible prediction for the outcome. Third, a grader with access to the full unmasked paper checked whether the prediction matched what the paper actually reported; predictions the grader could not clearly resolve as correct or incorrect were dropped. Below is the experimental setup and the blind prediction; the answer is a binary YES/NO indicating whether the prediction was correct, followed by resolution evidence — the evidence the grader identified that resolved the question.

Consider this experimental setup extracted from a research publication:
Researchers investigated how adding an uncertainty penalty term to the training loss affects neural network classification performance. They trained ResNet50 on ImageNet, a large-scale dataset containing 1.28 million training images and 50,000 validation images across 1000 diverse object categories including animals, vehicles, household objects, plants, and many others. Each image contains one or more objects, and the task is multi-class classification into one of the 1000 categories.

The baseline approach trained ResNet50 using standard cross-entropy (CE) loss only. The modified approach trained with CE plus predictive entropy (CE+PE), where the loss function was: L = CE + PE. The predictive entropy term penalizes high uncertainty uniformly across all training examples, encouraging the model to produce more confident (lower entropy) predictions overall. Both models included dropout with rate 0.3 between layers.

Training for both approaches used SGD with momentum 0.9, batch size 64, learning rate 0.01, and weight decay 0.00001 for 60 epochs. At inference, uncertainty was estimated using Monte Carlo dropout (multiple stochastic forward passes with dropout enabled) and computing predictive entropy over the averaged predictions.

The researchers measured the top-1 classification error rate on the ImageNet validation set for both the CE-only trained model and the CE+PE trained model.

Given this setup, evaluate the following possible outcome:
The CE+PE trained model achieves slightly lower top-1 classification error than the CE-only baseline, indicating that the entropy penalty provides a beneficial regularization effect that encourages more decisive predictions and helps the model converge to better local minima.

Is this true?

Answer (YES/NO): NO